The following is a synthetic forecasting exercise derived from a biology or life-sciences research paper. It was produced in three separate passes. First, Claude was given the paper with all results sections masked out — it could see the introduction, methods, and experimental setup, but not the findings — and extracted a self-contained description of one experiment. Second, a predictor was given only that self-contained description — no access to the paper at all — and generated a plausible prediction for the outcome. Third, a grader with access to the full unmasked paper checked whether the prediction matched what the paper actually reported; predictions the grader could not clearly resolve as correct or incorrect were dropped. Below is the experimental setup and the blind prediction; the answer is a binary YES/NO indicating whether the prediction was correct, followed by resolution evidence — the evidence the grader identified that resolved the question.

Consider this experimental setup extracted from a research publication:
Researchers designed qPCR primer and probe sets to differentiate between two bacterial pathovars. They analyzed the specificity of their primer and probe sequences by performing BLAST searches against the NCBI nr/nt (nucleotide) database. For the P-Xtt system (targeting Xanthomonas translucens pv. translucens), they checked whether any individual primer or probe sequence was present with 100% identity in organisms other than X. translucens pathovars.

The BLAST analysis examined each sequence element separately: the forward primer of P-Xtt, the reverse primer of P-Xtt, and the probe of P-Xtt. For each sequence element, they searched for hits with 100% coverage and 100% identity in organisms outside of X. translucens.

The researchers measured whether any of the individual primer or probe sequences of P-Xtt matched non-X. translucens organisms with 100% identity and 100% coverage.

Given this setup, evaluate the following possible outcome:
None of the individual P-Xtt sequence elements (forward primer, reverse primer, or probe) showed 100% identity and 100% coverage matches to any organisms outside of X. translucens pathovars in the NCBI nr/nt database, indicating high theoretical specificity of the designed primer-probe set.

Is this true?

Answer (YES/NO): NO